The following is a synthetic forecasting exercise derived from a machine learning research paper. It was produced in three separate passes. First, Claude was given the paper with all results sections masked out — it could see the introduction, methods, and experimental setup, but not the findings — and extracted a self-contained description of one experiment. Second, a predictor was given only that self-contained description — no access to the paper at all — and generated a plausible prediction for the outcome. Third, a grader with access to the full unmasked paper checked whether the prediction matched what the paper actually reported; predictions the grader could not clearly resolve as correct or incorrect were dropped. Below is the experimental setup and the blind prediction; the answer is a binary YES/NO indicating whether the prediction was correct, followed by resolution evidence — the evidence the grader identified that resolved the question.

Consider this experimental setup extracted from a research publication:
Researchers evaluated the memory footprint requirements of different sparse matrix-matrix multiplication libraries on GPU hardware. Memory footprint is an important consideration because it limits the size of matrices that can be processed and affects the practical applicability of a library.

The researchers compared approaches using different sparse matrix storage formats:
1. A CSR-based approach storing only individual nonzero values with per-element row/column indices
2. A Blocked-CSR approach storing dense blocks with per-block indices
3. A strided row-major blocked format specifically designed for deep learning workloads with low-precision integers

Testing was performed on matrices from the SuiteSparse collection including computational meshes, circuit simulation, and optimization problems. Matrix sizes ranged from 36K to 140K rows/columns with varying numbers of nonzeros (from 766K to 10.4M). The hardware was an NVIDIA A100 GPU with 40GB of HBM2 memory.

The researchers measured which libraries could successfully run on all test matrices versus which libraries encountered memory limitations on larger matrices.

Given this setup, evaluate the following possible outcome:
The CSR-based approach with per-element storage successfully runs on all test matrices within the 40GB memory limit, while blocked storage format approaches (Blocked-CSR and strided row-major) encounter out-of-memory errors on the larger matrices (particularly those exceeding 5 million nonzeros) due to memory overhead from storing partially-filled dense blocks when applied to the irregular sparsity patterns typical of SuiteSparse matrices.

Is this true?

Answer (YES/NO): NO